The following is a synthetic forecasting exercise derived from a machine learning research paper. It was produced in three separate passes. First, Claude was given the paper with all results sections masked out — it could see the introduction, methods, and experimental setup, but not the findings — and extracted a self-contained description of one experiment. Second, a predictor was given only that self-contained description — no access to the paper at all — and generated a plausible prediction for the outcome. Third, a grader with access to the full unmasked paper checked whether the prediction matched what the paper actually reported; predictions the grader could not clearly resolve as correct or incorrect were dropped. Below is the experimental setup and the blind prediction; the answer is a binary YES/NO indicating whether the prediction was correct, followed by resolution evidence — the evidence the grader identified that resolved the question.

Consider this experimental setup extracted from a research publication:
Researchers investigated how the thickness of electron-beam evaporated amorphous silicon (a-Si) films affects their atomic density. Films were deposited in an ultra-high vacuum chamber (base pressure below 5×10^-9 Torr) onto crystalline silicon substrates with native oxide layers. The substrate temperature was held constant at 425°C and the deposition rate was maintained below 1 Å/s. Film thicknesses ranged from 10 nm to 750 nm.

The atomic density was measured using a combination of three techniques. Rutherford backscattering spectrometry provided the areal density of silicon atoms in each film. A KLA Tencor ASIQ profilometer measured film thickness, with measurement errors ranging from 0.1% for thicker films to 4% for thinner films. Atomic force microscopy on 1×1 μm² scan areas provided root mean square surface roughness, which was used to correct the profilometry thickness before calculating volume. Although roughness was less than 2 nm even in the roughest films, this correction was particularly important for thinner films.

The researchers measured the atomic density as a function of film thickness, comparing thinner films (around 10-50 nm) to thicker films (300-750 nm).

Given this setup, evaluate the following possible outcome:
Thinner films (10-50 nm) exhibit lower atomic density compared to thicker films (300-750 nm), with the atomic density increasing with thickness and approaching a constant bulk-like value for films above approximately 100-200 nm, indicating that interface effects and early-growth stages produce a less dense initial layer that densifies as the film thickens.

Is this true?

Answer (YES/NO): NO